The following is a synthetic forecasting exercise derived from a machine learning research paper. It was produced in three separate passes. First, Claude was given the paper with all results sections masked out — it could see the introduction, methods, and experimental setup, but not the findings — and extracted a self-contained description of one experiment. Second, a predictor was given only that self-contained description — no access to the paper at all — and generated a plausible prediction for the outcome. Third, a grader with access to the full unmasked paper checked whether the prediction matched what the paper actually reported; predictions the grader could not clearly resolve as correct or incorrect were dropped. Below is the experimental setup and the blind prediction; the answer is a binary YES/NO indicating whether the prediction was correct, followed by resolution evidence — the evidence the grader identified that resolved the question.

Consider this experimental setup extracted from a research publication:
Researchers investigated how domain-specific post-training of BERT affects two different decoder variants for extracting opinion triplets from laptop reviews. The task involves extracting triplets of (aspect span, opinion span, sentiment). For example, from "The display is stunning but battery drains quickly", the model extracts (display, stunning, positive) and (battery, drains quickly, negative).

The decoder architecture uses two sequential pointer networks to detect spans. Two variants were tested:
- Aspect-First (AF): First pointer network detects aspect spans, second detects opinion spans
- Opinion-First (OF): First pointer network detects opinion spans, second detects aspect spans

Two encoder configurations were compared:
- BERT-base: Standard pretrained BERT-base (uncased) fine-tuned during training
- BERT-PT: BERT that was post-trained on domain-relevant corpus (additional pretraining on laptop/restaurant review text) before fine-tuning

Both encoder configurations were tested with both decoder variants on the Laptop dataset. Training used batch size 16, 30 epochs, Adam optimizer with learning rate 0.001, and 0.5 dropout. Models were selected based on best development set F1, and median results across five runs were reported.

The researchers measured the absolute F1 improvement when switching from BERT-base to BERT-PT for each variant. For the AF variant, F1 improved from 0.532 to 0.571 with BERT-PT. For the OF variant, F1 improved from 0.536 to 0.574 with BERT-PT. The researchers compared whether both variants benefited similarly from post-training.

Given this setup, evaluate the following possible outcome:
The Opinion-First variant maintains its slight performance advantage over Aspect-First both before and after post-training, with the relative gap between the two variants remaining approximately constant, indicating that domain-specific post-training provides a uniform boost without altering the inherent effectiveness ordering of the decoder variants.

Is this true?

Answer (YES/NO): YES